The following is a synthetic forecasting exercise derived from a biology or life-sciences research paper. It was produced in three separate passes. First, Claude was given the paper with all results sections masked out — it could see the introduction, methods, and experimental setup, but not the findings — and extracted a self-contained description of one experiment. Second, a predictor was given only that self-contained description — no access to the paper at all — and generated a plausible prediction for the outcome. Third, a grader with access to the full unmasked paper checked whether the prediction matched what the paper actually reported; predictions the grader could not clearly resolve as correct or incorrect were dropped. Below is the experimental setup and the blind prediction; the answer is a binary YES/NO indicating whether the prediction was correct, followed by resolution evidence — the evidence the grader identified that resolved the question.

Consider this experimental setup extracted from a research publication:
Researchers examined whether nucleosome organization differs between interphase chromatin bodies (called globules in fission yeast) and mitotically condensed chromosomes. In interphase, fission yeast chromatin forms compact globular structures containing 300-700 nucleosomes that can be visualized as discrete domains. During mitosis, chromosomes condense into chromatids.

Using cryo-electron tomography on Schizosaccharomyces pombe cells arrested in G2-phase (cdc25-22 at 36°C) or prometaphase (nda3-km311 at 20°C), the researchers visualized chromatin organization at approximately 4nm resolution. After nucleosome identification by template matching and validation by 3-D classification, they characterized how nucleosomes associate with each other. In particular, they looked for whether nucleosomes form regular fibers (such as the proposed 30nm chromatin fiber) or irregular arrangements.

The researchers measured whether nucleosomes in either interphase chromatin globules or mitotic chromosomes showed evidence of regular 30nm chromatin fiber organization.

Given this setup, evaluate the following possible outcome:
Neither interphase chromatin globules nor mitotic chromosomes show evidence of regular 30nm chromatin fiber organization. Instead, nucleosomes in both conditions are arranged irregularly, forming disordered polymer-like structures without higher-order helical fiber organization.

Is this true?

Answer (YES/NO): YES